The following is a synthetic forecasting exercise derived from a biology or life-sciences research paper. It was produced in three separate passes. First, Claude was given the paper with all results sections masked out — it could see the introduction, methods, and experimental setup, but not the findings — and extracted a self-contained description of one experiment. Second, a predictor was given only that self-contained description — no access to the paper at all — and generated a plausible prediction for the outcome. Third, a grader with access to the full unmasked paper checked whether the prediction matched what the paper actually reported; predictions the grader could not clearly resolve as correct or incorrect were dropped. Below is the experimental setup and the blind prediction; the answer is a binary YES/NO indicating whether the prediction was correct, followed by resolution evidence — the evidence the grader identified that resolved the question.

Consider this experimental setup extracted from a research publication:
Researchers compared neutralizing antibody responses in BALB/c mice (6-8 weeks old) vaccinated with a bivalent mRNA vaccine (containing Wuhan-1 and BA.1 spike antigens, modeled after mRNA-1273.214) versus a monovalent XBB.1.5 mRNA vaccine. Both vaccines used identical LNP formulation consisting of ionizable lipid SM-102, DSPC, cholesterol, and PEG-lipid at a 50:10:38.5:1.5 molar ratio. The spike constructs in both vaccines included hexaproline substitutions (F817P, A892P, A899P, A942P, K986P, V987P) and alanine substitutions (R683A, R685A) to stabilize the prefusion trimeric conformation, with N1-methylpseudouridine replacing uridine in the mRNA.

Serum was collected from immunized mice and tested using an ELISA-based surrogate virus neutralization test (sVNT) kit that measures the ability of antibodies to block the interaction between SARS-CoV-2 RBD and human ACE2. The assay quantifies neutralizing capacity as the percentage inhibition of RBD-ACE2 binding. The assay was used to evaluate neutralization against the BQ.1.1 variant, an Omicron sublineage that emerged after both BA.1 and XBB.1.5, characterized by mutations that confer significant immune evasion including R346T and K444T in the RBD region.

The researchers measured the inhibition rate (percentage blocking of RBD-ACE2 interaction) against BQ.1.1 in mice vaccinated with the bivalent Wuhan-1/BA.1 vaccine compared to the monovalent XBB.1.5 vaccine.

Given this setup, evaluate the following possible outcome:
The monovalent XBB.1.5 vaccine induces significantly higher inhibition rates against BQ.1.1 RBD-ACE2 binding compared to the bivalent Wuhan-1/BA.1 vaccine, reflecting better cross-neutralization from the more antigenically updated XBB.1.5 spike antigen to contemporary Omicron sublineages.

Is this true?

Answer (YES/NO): YES